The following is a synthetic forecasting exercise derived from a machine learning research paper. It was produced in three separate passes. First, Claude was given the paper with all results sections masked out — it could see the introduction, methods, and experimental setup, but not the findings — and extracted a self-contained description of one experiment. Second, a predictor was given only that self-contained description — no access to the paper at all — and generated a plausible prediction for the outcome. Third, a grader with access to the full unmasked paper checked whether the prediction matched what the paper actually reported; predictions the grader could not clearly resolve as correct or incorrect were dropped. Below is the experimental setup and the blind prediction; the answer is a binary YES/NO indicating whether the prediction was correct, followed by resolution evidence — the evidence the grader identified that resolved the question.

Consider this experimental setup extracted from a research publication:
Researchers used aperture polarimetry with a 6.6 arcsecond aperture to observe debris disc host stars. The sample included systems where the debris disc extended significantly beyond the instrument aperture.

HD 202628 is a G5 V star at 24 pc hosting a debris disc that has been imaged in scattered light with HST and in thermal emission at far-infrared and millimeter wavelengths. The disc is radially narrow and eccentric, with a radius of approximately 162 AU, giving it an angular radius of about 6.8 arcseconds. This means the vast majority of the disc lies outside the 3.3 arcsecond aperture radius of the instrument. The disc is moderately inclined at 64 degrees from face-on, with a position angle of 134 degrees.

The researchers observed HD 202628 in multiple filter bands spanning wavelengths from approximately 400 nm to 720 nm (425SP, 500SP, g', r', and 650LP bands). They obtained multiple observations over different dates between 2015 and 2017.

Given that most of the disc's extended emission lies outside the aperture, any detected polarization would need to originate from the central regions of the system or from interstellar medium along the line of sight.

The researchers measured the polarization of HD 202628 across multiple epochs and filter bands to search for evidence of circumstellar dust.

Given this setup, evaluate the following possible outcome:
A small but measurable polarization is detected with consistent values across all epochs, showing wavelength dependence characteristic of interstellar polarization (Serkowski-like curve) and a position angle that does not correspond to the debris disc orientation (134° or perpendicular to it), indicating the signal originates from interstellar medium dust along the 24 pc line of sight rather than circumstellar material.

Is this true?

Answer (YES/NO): NO